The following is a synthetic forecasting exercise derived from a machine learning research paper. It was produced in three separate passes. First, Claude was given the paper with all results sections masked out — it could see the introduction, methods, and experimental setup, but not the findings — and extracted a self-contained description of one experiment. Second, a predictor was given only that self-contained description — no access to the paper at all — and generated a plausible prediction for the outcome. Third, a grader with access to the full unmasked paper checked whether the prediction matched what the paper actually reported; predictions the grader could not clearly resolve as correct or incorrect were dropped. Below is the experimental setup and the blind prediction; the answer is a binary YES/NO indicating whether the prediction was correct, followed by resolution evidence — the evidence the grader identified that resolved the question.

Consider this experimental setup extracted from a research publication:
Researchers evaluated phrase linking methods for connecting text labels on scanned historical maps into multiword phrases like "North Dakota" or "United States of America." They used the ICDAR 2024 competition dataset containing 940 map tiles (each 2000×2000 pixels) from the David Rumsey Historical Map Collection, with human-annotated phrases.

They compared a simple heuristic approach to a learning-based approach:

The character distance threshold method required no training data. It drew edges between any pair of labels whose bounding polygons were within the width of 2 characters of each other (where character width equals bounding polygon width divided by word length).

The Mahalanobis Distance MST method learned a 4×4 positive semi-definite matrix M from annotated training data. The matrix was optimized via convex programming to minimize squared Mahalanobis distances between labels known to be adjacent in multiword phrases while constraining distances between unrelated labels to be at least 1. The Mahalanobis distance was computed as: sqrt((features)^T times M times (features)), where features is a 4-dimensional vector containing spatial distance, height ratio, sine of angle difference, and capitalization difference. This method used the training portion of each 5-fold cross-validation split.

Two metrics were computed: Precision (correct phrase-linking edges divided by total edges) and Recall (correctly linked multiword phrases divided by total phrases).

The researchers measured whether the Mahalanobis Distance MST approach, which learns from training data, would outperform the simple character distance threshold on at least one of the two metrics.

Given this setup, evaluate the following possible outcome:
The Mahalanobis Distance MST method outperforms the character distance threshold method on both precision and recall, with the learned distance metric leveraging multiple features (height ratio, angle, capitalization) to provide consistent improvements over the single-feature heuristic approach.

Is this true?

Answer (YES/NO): NO